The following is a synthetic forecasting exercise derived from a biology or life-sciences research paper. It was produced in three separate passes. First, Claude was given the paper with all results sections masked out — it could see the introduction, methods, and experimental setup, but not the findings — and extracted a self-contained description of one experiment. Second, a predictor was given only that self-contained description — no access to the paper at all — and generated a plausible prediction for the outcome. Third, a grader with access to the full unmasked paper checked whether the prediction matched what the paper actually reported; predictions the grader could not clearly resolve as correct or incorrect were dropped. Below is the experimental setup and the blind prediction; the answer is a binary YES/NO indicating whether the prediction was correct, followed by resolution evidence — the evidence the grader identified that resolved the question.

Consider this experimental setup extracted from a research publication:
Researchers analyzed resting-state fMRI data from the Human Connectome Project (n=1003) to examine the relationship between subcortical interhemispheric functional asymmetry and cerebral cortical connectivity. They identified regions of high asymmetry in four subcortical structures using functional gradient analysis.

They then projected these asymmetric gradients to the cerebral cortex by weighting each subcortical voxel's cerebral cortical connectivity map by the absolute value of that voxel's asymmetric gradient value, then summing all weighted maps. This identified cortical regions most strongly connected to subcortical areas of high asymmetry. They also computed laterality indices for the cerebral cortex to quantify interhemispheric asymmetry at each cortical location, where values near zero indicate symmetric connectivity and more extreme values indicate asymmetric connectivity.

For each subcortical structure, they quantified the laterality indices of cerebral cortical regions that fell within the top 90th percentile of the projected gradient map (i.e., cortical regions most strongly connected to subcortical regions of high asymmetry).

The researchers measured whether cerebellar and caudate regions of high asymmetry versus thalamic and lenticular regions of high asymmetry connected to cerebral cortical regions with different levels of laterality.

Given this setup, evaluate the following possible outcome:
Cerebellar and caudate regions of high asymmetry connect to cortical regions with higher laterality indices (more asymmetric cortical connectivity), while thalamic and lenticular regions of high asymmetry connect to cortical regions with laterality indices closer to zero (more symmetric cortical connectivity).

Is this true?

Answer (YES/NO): YES